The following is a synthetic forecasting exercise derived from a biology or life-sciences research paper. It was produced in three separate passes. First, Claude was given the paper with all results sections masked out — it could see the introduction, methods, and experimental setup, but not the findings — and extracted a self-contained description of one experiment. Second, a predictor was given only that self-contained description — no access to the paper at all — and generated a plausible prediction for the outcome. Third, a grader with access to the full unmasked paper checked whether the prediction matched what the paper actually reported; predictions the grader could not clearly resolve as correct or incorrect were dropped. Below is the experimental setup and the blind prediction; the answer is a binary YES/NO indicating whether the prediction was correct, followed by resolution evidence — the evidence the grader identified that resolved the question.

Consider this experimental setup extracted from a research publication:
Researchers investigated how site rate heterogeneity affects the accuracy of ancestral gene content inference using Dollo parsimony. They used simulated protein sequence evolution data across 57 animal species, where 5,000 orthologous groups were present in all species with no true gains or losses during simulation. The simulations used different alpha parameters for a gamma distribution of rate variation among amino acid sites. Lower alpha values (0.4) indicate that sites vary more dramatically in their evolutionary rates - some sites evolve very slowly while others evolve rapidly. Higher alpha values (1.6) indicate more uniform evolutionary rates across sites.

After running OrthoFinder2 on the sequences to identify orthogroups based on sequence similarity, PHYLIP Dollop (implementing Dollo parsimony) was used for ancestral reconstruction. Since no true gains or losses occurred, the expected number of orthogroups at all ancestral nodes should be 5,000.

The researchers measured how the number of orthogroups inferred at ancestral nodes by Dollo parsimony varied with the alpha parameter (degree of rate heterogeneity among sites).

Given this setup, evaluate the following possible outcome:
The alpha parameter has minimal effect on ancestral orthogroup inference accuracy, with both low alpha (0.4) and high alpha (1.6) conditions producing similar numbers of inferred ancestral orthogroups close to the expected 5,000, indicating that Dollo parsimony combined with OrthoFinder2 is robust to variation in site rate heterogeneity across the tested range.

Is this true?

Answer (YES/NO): NO